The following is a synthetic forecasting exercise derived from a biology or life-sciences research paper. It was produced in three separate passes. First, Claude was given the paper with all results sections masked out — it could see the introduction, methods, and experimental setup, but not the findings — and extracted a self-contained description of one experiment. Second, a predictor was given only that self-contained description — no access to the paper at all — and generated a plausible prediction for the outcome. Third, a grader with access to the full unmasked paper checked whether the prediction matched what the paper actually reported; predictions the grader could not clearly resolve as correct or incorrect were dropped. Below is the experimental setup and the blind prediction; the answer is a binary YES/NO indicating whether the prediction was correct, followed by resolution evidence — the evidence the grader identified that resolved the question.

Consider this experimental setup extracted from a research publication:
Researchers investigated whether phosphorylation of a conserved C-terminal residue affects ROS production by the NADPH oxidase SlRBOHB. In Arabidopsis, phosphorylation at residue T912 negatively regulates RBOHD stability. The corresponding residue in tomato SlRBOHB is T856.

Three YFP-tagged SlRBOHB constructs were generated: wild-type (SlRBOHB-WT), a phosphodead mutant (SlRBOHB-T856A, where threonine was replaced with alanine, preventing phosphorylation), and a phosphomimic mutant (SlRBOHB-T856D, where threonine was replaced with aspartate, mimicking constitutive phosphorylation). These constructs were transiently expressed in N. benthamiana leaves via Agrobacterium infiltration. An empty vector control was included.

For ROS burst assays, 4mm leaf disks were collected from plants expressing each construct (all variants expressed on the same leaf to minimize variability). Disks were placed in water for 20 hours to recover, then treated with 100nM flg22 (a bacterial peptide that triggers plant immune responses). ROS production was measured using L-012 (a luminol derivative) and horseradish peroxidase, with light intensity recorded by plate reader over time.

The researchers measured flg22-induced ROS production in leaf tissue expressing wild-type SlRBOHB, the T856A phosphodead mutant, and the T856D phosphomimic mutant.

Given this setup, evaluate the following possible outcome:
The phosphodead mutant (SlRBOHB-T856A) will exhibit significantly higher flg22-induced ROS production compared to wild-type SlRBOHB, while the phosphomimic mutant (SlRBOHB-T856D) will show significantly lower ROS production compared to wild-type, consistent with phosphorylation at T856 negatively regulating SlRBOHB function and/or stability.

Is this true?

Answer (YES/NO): NO